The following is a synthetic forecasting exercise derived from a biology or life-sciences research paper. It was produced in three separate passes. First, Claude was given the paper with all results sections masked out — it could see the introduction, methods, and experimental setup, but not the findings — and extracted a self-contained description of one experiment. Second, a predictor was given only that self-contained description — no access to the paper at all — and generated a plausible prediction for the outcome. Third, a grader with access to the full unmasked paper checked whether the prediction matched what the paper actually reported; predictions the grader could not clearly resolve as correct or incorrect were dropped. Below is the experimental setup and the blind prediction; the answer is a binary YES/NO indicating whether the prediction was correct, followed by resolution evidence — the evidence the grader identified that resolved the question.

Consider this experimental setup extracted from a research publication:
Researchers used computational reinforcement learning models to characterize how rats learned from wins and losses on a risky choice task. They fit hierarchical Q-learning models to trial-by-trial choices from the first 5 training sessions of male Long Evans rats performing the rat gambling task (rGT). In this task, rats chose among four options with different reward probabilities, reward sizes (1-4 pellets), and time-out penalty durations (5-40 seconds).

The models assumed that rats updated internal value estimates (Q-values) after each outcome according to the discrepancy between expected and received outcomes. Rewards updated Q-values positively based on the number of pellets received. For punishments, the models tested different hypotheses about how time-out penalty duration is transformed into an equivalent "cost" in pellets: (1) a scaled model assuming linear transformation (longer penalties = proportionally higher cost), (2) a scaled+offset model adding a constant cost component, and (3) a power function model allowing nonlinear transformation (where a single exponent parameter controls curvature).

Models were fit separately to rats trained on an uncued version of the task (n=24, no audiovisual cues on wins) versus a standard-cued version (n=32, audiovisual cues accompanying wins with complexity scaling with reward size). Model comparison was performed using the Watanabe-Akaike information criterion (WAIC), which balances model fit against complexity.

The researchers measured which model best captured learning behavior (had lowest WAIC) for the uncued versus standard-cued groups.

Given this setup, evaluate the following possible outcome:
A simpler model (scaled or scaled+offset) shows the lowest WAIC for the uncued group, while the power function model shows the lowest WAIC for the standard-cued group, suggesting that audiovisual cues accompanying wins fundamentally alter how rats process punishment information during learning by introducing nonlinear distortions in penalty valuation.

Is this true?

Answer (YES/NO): NO